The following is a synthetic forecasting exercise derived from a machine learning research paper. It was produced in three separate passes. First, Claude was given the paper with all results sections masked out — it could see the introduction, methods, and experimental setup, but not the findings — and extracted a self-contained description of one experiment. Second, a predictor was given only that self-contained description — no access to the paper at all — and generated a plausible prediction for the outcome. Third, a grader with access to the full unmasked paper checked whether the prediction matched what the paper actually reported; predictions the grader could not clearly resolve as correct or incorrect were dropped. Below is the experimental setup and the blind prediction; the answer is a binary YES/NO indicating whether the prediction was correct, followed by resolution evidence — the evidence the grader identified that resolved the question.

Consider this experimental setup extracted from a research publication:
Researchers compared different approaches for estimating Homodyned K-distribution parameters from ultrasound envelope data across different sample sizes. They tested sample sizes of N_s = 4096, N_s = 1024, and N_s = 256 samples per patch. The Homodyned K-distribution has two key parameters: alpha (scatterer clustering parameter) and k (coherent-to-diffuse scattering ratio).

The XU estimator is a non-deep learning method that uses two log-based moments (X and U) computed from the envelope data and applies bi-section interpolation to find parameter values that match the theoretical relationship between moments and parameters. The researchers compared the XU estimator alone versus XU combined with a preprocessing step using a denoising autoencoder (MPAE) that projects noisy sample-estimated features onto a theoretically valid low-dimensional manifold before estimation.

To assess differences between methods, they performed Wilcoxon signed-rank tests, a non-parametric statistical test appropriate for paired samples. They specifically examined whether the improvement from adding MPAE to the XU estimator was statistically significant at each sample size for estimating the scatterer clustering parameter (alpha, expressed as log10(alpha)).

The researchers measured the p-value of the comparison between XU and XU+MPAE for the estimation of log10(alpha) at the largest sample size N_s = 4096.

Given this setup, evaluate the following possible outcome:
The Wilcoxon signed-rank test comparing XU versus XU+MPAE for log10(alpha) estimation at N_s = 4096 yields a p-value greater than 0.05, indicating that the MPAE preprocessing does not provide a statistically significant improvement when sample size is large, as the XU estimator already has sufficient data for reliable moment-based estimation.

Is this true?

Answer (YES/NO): NO